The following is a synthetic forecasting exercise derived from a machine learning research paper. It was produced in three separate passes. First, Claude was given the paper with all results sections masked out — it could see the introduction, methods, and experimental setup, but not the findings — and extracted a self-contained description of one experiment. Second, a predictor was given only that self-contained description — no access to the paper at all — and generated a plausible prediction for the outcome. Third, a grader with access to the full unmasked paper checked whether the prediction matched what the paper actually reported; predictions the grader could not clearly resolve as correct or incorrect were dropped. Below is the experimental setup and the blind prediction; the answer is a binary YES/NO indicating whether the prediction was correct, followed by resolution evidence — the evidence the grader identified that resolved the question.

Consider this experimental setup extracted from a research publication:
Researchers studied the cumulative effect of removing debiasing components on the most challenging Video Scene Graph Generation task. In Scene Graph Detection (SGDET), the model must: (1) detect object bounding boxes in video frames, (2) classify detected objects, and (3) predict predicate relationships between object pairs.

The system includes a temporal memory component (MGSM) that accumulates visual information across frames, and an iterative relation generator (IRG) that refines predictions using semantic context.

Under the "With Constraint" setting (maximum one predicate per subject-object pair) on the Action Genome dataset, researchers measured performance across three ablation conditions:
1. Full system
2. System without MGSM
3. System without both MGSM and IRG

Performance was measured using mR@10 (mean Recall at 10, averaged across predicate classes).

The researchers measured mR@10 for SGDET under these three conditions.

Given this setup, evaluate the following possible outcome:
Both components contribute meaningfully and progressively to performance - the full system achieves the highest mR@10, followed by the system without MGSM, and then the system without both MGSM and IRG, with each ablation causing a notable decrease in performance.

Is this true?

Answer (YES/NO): NO